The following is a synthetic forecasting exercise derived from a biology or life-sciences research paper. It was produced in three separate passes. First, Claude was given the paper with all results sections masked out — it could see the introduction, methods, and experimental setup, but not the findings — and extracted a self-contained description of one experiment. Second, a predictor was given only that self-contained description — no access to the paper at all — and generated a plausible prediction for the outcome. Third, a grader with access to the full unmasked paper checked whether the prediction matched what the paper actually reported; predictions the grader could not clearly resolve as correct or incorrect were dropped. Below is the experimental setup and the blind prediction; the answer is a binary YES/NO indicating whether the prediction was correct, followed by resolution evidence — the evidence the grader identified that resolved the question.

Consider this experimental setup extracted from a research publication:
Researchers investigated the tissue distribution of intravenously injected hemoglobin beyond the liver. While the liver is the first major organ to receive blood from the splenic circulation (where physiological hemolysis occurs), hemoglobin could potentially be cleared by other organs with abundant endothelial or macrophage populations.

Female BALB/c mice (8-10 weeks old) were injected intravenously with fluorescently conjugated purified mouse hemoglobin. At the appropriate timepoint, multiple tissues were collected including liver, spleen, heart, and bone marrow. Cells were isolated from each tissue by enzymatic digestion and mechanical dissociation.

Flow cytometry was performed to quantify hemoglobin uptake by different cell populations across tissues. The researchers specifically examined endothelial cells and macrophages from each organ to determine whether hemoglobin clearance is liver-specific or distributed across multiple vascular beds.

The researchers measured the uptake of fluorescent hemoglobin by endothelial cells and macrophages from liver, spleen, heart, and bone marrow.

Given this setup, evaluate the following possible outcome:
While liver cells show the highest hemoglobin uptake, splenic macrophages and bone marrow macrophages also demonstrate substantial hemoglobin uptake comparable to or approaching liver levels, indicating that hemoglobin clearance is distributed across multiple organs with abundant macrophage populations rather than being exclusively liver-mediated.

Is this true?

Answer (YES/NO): NO